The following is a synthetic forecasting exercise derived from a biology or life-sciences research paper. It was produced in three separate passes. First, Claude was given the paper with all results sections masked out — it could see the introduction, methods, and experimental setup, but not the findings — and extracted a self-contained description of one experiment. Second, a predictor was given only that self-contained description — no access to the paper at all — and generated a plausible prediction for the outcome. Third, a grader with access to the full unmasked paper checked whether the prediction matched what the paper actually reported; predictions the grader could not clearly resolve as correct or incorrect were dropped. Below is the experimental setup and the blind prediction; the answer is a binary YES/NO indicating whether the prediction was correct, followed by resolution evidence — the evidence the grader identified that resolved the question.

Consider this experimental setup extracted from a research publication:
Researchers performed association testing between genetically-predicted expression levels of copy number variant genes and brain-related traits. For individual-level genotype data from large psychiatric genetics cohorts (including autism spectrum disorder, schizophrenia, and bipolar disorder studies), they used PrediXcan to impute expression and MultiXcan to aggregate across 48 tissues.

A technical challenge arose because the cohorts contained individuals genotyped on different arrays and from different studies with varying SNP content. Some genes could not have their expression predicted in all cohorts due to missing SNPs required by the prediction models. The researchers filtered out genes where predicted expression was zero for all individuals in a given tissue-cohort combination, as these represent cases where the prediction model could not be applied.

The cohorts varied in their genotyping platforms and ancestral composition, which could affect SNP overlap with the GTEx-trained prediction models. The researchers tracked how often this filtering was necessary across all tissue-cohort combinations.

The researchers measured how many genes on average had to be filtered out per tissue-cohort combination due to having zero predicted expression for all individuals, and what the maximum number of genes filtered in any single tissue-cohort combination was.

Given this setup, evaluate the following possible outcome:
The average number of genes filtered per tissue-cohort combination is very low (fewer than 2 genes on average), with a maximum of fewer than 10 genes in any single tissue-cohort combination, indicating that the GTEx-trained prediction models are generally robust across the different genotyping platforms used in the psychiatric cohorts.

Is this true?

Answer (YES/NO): NO